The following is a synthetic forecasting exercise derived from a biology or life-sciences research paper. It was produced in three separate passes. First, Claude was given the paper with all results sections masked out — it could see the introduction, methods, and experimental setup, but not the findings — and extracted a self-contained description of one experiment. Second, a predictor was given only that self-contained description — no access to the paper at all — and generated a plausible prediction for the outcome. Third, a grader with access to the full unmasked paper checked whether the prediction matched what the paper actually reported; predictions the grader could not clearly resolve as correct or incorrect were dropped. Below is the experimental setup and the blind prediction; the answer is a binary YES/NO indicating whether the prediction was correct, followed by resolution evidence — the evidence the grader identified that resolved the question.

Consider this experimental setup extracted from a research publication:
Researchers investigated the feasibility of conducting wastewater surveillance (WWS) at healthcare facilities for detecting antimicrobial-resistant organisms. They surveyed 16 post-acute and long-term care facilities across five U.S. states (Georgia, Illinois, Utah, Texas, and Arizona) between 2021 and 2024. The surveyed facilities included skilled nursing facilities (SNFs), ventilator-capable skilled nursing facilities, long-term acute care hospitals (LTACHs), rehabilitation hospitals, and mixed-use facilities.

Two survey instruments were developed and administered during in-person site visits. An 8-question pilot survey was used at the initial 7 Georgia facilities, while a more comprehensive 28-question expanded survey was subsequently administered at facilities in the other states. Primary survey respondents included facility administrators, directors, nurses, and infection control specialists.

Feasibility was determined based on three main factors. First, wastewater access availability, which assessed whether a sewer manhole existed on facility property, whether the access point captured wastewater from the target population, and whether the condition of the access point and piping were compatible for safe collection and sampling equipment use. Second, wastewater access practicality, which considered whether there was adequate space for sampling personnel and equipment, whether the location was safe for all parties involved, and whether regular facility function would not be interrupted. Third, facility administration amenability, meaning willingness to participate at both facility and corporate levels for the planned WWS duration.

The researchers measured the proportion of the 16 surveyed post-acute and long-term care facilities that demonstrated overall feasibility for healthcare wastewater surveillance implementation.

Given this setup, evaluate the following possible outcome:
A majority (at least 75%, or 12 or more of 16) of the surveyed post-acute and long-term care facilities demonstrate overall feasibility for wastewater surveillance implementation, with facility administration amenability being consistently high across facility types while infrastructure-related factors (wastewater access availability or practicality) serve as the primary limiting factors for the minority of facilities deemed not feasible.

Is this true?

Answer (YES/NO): YES